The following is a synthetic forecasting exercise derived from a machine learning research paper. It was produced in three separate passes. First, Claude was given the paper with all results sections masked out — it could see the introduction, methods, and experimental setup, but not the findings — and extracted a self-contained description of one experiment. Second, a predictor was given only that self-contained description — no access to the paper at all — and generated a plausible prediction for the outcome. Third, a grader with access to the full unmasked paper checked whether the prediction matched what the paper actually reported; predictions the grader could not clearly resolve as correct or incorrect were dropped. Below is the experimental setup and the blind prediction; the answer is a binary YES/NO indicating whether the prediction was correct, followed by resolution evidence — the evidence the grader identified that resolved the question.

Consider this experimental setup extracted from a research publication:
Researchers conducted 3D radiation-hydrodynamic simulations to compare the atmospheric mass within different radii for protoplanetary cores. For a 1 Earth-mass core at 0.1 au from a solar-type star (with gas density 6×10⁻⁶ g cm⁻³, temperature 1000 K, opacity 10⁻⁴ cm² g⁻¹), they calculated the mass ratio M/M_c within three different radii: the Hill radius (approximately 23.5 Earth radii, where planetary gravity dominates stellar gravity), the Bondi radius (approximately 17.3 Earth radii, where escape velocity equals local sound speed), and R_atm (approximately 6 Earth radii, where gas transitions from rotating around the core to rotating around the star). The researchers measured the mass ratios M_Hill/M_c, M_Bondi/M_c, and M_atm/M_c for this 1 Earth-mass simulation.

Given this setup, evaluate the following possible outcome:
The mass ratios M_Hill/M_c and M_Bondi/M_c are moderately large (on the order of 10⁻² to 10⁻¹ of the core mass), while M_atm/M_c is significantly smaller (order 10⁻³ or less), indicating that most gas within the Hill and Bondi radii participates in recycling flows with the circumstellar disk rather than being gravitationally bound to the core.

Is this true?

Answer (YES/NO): YES